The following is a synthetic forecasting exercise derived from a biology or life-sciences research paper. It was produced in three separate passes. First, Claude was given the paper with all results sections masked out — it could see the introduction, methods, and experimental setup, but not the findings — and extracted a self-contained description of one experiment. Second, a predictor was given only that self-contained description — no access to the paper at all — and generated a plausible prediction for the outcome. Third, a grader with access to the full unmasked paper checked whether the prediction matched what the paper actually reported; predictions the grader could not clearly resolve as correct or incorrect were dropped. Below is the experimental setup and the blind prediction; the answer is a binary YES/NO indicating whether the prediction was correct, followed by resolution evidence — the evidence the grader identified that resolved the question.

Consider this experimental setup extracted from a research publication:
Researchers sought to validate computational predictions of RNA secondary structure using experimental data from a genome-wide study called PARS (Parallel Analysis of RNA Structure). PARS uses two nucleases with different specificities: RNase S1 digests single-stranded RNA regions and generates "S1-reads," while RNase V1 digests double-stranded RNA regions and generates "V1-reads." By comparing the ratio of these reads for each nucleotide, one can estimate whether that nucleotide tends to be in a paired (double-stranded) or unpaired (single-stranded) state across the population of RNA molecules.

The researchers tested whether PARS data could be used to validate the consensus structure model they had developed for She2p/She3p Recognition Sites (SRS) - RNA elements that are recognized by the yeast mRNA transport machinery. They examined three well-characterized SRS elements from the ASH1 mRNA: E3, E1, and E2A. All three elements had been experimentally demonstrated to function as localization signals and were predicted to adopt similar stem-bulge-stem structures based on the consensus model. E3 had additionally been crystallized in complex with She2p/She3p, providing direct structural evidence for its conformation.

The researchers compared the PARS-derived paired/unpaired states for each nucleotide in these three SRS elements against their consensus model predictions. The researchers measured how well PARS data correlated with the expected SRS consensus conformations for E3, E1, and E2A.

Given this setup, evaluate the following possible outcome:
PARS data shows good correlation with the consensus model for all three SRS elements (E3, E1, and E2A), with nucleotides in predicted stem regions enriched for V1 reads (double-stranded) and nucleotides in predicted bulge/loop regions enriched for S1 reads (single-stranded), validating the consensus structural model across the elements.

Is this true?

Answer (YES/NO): NO